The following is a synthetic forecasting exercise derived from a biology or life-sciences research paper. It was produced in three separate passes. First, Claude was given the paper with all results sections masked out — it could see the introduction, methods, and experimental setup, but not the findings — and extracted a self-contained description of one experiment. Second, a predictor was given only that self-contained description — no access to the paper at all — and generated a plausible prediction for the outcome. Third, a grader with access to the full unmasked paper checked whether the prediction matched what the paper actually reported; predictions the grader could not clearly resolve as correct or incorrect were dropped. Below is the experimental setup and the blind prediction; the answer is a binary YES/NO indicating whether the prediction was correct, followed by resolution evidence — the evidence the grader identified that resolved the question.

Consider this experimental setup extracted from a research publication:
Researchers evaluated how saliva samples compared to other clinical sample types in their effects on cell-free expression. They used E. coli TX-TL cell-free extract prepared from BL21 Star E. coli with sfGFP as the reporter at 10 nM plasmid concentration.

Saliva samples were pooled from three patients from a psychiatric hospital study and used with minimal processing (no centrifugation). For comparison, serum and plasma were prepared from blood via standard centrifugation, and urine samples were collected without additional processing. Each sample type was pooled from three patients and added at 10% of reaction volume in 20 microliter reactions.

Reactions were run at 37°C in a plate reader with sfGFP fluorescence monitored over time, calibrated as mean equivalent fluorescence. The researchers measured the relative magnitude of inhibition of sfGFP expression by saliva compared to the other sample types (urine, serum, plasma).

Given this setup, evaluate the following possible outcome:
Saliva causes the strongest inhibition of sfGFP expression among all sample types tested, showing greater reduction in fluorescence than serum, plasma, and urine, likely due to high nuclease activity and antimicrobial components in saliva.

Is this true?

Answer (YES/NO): NO